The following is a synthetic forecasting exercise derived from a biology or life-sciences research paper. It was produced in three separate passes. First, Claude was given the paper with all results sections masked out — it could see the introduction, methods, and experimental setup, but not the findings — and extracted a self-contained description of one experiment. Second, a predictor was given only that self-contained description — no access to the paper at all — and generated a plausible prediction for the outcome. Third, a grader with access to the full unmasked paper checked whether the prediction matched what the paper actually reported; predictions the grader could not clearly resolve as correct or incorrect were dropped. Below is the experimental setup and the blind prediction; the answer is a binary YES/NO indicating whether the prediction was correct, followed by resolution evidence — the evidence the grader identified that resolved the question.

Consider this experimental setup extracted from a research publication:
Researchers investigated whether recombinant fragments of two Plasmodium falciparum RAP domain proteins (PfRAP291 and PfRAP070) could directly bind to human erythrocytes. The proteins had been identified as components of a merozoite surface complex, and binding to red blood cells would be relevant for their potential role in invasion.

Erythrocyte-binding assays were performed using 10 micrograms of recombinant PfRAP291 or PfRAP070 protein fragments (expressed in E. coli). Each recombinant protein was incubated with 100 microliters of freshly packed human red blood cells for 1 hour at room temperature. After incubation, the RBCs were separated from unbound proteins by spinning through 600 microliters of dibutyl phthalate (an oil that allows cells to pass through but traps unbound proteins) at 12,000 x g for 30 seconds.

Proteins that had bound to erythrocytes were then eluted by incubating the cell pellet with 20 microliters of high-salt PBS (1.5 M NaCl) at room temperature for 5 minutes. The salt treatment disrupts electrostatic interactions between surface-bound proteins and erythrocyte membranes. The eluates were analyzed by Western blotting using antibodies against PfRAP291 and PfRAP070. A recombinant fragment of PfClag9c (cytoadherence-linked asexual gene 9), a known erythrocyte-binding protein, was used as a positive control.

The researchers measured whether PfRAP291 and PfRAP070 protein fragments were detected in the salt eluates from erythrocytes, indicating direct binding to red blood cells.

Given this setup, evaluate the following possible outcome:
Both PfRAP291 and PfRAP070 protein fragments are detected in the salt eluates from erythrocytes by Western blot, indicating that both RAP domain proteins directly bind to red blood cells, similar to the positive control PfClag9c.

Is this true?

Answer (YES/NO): NO